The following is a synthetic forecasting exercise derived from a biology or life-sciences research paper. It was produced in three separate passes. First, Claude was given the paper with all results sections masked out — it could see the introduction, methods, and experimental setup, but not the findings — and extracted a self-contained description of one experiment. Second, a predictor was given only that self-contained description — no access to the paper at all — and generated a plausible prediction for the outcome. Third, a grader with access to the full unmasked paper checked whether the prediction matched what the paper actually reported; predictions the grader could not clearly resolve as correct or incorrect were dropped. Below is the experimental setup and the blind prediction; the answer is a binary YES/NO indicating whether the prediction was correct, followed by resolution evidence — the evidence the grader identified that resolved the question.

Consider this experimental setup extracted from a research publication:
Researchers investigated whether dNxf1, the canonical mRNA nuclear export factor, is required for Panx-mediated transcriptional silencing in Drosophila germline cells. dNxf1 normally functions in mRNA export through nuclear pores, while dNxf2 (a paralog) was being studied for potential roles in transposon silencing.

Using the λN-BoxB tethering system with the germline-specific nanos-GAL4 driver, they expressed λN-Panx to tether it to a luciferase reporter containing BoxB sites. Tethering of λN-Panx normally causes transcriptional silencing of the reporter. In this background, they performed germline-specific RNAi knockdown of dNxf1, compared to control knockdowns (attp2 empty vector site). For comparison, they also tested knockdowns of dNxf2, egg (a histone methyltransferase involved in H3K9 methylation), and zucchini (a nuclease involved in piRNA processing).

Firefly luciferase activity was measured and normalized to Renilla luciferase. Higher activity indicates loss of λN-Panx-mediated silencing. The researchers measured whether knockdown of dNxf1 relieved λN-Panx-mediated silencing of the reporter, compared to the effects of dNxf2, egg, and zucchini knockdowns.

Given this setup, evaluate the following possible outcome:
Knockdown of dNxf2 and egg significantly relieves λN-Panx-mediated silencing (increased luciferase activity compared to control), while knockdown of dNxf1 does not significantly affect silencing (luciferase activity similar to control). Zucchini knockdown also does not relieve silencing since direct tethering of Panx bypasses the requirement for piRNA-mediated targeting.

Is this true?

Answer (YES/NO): NO